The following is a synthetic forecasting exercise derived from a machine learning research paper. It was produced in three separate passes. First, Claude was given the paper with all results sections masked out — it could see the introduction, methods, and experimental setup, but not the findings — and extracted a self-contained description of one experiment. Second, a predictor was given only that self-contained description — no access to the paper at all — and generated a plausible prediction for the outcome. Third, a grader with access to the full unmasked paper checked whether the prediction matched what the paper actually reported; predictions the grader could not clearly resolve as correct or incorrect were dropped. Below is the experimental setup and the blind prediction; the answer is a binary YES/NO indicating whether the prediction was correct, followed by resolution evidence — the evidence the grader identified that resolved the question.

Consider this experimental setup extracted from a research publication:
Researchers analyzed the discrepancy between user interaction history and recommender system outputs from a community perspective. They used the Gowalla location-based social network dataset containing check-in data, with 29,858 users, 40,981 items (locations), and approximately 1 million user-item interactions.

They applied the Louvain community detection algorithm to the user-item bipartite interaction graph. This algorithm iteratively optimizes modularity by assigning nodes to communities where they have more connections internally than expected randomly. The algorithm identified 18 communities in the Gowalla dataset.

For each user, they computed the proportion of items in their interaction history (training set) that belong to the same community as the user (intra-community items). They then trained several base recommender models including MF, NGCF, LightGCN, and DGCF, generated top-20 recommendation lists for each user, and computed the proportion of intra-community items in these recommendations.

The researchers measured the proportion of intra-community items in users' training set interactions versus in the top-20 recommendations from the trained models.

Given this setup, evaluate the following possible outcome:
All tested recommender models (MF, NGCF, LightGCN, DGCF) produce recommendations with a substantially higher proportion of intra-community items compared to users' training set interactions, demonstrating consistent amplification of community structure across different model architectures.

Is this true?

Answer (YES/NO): YES